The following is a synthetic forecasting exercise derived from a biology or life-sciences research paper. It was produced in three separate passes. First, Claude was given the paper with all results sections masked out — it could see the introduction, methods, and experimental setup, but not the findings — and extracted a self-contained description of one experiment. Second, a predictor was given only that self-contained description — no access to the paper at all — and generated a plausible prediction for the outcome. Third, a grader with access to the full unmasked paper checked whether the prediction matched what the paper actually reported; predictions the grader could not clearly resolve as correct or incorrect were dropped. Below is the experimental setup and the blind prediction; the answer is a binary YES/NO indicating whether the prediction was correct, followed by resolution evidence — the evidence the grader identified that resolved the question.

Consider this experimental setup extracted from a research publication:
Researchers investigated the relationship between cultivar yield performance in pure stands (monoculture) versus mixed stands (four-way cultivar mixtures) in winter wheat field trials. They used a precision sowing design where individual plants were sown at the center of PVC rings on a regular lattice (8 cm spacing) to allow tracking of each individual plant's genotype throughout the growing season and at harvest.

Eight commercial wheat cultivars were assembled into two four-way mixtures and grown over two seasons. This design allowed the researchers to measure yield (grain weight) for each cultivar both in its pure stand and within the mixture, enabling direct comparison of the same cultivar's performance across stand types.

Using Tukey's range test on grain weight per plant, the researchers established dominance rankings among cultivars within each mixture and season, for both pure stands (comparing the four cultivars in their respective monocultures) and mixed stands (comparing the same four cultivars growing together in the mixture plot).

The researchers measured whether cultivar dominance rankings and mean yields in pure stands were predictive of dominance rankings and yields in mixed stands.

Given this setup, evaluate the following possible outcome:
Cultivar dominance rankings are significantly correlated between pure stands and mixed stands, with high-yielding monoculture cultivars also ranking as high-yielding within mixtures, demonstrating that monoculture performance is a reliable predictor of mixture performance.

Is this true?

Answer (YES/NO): NO